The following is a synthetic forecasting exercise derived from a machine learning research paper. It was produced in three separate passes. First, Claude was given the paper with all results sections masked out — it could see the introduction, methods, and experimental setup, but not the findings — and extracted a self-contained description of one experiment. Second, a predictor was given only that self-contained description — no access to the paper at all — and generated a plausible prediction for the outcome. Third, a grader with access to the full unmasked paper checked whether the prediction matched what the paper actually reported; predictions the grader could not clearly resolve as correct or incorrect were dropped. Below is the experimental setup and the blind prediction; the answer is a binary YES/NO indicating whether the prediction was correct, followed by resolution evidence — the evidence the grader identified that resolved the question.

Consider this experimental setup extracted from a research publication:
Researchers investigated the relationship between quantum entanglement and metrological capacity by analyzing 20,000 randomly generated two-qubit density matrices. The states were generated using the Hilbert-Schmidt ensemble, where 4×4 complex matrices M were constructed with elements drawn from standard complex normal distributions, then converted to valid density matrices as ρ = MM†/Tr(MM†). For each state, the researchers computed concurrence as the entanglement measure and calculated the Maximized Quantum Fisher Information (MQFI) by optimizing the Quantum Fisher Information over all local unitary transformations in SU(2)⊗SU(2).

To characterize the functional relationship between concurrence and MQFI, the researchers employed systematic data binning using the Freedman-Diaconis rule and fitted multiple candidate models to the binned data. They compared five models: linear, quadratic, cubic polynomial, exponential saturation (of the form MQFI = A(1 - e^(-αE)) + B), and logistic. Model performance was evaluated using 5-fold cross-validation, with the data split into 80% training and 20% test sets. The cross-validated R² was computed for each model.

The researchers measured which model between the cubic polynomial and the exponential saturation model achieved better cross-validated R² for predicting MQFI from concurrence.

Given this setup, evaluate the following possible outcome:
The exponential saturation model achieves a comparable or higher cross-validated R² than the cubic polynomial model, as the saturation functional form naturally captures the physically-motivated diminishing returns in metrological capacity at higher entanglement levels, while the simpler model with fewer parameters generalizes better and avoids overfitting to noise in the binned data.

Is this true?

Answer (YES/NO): NO